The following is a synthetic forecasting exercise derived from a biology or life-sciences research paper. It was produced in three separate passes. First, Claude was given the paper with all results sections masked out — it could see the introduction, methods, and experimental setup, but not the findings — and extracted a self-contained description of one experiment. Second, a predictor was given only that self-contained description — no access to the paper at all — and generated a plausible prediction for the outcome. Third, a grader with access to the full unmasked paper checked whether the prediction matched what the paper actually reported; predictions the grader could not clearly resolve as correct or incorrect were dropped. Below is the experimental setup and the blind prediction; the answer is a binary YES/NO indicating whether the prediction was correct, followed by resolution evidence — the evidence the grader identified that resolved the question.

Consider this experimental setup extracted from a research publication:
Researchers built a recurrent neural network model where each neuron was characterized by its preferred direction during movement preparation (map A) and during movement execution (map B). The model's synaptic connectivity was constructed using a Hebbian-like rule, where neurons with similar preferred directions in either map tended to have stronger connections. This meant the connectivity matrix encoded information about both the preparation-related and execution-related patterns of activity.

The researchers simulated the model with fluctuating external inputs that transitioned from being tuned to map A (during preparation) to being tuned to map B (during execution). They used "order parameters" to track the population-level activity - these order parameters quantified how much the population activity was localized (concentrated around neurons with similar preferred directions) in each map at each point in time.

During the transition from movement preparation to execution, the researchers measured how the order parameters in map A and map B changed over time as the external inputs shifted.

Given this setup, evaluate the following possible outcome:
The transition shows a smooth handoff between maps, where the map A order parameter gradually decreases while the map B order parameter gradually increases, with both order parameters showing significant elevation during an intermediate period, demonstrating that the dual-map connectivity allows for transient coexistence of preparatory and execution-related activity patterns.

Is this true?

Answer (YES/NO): YES